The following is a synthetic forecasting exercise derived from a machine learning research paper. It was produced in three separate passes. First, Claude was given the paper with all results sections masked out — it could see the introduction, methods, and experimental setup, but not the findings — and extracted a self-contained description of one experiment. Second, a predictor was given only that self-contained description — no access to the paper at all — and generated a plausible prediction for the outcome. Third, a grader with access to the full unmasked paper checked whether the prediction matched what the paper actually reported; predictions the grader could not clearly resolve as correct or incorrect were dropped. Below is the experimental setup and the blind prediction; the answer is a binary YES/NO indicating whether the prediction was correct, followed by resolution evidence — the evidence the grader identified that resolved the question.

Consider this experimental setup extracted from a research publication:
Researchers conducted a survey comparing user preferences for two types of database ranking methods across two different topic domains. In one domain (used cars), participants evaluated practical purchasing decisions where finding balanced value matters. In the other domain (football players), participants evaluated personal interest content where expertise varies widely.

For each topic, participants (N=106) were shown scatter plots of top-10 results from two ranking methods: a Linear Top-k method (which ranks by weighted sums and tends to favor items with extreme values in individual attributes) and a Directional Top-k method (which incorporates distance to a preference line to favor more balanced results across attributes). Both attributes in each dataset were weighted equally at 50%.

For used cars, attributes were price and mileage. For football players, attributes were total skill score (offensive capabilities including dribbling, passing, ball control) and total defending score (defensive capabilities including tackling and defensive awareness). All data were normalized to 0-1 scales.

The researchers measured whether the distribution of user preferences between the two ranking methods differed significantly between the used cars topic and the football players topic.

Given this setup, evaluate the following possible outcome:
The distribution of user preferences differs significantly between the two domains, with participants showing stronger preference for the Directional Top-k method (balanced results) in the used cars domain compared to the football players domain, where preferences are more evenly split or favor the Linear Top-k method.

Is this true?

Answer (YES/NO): YES